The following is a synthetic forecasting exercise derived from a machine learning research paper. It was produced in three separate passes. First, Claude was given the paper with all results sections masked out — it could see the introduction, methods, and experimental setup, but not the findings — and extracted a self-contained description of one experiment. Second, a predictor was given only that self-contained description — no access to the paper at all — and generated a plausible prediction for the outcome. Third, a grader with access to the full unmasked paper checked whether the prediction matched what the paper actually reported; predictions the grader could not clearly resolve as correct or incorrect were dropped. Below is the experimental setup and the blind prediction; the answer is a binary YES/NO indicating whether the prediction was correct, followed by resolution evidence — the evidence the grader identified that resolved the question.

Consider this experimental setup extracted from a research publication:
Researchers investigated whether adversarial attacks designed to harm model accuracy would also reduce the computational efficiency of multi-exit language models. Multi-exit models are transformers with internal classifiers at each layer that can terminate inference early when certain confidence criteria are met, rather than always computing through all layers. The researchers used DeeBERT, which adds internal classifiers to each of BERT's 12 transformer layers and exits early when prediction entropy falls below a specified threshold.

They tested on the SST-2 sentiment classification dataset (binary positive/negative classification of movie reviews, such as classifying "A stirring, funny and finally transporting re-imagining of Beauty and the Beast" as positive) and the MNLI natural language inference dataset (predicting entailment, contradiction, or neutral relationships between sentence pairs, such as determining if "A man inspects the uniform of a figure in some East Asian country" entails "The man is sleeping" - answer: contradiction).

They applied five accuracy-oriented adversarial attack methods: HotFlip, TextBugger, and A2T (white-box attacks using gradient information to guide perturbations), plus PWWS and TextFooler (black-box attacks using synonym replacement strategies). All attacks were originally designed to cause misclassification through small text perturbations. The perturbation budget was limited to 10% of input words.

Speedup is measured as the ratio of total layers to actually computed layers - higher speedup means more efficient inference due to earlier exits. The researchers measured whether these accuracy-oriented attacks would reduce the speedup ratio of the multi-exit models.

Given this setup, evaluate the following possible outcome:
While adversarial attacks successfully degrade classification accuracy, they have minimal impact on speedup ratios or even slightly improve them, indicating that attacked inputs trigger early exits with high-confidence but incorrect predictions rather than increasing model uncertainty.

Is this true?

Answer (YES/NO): YES